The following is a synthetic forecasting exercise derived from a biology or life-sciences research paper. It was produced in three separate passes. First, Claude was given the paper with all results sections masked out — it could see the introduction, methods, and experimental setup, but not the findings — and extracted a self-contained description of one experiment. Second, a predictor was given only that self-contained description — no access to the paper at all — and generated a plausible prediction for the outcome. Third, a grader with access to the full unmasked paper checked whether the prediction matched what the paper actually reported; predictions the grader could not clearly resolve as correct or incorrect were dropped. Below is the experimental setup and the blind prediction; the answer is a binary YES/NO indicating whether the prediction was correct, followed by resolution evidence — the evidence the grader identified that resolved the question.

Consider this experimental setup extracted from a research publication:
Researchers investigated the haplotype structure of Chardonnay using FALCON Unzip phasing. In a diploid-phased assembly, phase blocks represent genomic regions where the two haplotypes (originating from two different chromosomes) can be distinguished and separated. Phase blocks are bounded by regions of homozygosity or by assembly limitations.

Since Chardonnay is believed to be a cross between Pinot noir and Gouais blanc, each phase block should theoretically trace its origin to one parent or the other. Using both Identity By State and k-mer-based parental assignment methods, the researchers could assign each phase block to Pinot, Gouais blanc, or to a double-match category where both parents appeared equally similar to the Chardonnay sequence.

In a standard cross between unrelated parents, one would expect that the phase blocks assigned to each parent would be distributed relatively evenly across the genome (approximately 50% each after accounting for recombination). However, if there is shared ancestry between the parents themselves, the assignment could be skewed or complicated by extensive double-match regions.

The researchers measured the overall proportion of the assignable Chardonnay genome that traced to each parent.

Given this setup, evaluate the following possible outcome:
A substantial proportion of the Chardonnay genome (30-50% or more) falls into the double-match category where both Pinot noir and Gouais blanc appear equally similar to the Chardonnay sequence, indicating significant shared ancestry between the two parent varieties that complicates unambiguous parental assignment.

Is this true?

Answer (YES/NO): NO